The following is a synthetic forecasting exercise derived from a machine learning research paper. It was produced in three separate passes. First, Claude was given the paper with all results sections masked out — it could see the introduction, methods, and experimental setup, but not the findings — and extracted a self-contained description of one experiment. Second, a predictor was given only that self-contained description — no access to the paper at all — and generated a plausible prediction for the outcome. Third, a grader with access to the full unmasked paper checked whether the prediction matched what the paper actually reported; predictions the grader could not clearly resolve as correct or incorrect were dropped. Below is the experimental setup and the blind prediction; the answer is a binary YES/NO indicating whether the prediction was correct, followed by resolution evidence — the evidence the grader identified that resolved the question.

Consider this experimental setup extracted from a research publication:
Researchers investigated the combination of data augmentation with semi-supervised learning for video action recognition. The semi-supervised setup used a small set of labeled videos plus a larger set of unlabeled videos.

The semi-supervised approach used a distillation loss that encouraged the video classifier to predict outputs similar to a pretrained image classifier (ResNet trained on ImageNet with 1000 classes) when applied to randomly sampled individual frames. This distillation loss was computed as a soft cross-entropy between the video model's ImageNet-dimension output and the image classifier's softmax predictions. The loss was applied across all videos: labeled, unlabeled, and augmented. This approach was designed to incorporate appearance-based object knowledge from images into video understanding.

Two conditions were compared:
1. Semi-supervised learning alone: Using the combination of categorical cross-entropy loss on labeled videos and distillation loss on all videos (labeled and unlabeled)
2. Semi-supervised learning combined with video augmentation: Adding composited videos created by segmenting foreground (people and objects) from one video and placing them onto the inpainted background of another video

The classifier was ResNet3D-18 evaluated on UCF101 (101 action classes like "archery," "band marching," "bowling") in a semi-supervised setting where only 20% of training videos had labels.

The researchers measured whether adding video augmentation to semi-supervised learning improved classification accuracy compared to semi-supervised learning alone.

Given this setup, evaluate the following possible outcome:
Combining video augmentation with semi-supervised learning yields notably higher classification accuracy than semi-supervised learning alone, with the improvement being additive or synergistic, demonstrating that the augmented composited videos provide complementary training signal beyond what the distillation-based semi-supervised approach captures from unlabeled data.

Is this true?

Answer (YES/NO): YES